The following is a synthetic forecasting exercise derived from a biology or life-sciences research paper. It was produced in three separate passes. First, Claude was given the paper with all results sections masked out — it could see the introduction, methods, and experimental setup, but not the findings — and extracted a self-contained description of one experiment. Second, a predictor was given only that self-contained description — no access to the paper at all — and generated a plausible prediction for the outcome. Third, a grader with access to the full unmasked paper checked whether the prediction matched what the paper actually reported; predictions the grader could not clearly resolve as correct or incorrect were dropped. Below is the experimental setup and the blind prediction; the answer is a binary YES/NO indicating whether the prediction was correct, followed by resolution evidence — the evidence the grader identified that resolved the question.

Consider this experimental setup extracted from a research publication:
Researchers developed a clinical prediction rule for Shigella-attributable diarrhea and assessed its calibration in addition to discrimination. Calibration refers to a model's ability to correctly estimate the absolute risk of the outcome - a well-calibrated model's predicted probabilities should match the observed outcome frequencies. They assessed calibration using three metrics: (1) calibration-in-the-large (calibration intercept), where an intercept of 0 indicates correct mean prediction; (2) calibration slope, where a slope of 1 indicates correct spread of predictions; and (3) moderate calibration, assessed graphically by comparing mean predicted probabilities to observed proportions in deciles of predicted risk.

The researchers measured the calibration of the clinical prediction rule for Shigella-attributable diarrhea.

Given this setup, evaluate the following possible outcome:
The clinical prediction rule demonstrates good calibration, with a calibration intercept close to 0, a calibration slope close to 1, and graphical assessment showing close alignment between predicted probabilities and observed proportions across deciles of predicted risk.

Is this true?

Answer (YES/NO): NO